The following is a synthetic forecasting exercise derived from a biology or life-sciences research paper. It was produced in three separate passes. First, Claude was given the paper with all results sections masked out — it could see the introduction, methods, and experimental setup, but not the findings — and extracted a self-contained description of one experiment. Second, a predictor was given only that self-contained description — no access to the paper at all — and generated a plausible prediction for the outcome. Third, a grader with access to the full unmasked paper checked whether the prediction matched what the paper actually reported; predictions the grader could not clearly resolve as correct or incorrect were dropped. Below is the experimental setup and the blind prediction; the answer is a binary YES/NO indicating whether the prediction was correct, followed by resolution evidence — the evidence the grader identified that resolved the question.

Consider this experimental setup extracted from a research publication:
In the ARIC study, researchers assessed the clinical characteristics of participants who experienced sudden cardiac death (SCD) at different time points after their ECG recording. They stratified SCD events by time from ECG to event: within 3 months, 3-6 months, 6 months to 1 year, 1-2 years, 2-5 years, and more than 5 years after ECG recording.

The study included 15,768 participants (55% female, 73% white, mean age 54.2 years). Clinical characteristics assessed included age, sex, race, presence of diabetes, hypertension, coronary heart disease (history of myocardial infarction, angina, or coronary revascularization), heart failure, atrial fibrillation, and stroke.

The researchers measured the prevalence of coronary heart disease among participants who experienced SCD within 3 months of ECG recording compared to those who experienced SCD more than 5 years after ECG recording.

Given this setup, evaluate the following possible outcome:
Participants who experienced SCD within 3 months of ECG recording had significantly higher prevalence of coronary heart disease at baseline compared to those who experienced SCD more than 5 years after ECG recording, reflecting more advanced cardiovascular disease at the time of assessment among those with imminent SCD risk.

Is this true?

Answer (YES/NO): NO